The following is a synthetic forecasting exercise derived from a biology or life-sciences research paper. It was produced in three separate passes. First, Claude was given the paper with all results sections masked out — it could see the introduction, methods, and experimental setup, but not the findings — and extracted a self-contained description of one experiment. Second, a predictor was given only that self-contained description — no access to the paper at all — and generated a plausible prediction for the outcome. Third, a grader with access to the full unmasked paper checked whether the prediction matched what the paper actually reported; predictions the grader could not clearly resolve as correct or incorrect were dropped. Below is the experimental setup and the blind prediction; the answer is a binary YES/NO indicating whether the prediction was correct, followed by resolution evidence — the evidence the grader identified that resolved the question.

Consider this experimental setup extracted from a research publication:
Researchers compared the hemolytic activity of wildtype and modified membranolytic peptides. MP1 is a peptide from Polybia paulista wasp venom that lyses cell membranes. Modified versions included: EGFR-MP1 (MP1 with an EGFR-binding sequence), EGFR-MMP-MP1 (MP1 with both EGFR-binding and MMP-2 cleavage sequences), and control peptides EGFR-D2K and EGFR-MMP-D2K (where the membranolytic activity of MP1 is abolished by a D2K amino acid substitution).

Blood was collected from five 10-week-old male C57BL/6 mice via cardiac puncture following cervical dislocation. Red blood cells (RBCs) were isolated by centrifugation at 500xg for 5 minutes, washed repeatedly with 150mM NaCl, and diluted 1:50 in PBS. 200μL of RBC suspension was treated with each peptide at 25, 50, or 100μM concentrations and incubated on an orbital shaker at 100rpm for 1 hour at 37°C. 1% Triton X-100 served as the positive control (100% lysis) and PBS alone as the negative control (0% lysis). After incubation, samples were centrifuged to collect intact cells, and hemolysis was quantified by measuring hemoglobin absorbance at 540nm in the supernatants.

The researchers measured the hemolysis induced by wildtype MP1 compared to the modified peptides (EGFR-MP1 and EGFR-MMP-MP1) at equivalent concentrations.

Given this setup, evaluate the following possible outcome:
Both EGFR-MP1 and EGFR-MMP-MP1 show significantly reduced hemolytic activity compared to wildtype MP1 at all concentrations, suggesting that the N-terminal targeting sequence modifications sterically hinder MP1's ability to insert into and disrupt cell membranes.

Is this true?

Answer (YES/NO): NO